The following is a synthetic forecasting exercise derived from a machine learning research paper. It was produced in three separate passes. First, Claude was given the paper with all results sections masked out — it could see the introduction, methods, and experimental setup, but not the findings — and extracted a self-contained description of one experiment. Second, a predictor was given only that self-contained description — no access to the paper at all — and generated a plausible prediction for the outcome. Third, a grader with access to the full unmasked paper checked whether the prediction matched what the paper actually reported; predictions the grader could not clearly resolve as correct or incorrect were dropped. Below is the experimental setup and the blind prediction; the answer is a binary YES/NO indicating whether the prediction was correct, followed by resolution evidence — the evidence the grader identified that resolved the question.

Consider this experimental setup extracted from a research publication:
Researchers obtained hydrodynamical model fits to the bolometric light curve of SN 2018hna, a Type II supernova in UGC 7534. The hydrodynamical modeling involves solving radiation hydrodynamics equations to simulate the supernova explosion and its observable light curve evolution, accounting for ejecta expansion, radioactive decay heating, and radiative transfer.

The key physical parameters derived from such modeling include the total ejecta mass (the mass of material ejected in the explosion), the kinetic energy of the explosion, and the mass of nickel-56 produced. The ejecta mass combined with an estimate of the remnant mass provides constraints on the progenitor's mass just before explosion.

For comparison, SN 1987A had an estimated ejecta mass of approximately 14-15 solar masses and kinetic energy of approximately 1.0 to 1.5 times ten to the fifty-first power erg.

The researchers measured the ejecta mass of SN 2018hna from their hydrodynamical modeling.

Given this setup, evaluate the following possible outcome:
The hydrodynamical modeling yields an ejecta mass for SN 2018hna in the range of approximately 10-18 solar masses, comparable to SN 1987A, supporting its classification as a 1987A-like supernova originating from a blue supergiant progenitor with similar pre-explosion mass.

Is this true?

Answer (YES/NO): YES